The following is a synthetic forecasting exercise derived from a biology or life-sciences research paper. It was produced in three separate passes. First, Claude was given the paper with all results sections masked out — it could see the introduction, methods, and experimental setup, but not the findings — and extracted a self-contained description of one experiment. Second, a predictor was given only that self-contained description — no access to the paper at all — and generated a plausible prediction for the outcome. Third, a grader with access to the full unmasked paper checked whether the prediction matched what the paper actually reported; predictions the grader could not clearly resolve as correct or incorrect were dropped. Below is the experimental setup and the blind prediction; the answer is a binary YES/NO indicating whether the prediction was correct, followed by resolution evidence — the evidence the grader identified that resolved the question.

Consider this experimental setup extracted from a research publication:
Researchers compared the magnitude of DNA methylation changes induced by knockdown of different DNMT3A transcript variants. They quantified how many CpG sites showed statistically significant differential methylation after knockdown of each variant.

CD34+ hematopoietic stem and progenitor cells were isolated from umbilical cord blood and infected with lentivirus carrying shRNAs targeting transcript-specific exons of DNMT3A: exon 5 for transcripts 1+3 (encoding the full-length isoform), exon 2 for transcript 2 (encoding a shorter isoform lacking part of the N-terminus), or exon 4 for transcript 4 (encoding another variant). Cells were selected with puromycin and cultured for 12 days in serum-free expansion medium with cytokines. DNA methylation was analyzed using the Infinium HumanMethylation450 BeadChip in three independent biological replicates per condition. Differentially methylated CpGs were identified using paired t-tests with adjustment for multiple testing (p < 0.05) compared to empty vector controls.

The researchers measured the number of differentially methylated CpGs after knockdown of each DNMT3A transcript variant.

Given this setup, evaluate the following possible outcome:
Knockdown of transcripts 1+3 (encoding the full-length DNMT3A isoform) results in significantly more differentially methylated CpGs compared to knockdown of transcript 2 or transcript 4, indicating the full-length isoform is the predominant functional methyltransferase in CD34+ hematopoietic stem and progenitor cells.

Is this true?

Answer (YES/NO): NO